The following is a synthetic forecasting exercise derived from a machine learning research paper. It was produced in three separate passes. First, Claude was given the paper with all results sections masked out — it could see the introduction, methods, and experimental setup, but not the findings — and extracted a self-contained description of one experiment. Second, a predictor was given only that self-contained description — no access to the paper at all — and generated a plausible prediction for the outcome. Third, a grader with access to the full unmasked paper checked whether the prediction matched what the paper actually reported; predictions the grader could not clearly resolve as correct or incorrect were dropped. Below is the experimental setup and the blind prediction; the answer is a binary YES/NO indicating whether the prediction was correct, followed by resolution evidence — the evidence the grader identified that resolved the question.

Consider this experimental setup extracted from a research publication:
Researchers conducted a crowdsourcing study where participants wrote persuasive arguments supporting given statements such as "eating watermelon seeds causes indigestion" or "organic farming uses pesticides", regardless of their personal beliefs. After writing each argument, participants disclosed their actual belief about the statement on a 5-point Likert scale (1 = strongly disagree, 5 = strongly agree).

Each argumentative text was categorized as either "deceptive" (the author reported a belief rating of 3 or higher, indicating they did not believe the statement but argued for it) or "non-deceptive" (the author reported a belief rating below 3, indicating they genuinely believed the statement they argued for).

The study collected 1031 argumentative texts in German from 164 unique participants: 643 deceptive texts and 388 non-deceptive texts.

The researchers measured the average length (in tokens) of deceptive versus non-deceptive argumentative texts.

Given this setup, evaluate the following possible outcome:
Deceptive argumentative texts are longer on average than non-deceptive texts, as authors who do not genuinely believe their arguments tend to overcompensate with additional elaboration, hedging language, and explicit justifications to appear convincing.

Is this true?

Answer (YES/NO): YES